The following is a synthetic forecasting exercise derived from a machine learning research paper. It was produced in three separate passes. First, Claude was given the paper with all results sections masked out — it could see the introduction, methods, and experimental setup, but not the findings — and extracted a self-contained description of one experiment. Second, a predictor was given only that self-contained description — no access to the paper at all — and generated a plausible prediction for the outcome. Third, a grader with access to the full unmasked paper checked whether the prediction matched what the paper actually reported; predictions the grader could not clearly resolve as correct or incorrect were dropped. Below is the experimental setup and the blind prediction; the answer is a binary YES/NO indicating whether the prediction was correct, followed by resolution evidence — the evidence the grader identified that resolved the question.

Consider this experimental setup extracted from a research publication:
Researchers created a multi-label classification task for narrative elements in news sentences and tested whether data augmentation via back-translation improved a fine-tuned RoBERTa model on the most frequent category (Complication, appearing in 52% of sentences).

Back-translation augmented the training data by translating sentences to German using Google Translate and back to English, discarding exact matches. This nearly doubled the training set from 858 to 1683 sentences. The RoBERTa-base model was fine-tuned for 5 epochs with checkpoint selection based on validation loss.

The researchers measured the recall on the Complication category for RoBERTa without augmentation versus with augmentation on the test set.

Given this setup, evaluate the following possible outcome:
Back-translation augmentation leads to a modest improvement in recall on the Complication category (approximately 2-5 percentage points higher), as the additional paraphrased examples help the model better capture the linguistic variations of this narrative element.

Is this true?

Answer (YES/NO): NO